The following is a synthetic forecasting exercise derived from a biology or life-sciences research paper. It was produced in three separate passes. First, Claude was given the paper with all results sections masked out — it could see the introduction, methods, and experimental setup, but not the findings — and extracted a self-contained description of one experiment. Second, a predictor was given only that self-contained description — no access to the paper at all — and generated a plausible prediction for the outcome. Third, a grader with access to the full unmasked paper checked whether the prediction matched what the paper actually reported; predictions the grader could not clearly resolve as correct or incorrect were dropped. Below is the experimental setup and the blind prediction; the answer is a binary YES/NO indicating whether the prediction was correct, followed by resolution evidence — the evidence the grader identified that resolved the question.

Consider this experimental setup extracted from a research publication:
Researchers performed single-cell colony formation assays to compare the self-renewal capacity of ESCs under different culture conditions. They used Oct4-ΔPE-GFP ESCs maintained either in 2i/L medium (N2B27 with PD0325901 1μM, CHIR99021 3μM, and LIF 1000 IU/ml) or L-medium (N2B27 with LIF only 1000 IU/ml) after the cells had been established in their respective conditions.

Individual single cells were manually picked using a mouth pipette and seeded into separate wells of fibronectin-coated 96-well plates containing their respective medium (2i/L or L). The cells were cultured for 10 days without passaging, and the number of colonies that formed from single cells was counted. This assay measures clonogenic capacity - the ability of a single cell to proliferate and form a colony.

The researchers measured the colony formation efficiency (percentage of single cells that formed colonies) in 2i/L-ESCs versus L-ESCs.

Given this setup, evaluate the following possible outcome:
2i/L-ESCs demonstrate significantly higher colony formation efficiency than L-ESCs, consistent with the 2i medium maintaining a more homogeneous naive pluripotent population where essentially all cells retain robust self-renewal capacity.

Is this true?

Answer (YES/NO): NO